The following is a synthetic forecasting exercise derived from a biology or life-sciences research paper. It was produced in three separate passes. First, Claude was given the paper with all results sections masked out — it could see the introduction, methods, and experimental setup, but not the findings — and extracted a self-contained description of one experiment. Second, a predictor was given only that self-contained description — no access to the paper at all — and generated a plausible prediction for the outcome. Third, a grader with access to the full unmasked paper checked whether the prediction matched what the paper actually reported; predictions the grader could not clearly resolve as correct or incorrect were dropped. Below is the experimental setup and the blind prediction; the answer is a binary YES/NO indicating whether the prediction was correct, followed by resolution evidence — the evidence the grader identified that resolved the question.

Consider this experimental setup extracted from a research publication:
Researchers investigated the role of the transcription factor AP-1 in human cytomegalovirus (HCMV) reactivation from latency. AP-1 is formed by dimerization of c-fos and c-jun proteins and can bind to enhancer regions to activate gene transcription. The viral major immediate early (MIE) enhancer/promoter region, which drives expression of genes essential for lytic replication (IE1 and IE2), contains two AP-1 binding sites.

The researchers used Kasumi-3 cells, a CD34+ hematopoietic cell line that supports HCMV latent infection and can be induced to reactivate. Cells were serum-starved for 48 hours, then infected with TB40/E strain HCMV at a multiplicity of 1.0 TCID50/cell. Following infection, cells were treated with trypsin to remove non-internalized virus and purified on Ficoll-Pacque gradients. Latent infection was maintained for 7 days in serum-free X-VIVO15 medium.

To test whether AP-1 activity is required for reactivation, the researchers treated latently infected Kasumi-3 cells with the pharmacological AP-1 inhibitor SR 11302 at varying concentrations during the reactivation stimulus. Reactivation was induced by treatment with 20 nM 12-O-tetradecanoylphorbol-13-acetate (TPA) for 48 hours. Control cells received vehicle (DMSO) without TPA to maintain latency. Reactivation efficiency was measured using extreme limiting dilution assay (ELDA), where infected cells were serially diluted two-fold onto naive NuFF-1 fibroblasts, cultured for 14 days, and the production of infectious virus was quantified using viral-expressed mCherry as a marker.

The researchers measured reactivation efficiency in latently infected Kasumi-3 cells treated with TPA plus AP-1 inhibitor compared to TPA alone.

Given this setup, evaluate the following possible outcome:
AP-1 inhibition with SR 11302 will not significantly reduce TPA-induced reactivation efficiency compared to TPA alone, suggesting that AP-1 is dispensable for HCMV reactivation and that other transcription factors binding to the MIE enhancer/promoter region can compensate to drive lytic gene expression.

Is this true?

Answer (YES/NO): NO